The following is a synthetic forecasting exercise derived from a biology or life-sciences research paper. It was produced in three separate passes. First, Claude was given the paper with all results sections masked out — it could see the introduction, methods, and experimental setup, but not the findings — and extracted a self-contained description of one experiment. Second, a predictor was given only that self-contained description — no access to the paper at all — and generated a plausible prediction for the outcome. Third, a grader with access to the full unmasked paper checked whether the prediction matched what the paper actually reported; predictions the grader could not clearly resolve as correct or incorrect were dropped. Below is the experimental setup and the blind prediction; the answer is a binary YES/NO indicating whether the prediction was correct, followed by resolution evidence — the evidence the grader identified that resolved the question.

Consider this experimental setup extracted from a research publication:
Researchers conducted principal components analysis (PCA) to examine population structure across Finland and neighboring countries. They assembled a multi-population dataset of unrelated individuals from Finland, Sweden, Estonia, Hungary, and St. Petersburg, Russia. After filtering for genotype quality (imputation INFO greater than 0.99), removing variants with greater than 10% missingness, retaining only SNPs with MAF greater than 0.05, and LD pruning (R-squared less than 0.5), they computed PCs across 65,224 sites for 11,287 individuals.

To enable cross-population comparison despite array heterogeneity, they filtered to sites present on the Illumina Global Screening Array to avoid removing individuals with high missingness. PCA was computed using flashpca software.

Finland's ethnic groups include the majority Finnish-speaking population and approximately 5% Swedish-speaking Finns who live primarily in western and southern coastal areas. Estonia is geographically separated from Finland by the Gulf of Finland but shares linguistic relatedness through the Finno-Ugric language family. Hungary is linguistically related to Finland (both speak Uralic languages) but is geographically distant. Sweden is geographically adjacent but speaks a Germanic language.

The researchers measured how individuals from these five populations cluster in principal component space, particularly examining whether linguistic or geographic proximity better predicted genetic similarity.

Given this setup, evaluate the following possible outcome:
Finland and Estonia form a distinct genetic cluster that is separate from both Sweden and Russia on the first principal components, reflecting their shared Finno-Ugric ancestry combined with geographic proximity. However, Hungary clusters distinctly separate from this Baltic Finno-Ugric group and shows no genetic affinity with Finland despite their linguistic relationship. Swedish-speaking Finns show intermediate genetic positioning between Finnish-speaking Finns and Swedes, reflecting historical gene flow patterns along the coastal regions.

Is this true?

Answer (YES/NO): NO